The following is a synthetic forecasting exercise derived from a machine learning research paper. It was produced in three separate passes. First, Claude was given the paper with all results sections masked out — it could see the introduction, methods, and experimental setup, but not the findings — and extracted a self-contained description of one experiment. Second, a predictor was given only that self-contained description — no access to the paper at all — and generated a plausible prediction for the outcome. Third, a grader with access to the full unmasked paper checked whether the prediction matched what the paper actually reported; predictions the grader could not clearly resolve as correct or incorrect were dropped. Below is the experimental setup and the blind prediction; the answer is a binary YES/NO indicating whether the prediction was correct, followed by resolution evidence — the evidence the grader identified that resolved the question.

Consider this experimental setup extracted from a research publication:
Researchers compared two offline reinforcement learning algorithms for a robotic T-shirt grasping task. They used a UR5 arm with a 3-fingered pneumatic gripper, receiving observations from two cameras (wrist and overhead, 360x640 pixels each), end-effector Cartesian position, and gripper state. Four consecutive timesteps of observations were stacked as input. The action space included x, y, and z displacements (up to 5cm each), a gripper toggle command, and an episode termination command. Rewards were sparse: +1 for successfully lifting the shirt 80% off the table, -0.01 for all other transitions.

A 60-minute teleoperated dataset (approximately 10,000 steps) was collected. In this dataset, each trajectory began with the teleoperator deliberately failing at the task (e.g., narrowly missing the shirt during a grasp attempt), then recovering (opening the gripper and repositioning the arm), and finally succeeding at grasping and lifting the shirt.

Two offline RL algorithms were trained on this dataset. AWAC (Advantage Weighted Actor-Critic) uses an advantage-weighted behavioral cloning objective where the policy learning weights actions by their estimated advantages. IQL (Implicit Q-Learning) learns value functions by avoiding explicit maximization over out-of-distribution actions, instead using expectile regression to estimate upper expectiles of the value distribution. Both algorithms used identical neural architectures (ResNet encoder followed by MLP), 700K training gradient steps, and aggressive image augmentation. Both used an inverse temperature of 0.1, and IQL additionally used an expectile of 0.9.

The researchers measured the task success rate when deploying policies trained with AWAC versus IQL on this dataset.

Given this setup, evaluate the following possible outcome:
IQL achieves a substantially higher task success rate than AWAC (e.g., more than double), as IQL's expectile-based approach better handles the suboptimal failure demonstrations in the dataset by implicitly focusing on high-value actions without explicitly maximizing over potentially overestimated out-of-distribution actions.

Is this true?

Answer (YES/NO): NO